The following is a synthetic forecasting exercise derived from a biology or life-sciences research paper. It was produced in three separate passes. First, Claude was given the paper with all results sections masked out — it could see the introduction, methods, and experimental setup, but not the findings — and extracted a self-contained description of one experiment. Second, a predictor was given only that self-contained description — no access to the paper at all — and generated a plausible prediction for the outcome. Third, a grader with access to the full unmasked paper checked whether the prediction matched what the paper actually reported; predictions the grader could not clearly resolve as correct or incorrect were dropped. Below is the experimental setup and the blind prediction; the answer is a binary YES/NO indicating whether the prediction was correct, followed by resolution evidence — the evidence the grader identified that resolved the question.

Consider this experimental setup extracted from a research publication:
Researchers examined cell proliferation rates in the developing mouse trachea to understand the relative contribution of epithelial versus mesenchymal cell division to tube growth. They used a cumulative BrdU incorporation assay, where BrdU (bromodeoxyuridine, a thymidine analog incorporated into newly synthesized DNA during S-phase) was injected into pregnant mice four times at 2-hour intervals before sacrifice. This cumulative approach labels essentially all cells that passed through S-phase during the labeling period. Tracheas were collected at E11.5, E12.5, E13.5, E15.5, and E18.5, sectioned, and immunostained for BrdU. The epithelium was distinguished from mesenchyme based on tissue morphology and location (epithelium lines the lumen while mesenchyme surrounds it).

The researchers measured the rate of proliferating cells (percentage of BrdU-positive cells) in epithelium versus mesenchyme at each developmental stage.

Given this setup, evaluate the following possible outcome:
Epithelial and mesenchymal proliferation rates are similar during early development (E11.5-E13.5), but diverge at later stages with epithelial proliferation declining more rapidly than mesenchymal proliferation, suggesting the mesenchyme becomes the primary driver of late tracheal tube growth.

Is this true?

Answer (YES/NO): NO